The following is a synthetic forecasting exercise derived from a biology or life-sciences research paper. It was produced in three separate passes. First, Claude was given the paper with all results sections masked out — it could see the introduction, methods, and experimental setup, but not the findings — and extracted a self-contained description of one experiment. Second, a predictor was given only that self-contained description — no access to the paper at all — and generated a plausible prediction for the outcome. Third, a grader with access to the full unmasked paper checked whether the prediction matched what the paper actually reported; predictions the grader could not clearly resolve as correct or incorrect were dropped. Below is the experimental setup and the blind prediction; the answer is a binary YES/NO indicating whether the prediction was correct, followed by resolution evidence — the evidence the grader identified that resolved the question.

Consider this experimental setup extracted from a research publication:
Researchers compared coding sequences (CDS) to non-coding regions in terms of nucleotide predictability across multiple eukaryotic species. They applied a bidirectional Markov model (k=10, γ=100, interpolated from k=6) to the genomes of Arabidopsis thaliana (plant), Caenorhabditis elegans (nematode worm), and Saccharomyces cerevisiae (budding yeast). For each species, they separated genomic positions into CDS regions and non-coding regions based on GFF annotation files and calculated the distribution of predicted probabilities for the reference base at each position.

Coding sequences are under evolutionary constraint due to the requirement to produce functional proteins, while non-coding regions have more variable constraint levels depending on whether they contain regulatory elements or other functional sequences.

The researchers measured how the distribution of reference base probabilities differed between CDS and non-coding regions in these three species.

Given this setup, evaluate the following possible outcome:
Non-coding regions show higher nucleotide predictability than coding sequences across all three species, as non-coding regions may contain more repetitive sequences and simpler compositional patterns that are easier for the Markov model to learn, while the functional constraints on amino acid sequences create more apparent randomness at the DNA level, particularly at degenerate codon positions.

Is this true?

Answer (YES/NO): YES